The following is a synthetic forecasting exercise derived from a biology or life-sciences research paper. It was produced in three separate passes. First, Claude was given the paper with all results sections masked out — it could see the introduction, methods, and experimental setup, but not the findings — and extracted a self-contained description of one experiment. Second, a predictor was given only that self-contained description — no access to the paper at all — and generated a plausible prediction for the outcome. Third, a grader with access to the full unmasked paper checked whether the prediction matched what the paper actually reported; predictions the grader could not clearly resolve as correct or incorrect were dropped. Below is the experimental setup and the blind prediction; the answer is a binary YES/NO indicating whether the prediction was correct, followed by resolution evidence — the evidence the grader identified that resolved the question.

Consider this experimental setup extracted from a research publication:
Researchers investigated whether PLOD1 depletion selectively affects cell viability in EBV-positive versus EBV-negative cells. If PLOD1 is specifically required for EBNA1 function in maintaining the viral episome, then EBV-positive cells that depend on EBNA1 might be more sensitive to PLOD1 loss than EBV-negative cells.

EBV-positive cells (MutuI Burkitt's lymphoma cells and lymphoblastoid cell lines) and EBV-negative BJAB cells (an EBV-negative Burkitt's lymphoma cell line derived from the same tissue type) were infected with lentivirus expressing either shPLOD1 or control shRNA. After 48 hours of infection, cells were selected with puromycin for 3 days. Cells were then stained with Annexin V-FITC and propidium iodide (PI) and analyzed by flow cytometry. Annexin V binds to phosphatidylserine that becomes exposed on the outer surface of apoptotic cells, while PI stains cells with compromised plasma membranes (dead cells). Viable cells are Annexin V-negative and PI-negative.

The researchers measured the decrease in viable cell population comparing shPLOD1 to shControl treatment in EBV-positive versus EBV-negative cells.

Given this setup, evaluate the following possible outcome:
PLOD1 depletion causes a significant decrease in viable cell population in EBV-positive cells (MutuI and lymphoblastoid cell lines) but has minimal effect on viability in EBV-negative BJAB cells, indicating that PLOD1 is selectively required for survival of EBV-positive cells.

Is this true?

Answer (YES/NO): YES